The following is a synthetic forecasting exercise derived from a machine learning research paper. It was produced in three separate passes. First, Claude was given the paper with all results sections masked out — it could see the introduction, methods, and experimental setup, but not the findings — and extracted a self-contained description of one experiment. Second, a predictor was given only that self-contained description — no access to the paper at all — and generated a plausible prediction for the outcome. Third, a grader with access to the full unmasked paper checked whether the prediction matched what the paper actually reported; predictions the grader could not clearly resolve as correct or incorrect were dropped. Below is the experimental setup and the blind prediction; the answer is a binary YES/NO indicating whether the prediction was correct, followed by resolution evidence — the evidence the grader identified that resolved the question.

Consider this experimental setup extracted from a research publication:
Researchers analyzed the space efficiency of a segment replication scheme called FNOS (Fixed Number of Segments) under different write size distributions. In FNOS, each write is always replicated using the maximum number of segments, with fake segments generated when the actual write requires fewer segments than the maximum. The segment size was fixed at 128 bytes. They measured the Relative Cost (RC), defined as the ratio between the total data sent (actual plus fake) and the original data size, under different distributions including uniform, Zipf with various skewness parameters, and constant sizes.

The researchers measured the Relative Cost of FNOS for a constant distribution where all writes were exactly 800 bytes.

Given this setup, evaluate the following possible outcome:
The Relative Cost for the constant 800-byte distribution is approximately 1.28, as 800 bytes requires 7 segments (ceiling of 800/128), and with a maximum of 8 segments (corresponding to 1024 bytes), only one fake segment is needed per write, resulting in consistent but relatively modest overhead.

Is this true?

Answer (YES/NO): NO